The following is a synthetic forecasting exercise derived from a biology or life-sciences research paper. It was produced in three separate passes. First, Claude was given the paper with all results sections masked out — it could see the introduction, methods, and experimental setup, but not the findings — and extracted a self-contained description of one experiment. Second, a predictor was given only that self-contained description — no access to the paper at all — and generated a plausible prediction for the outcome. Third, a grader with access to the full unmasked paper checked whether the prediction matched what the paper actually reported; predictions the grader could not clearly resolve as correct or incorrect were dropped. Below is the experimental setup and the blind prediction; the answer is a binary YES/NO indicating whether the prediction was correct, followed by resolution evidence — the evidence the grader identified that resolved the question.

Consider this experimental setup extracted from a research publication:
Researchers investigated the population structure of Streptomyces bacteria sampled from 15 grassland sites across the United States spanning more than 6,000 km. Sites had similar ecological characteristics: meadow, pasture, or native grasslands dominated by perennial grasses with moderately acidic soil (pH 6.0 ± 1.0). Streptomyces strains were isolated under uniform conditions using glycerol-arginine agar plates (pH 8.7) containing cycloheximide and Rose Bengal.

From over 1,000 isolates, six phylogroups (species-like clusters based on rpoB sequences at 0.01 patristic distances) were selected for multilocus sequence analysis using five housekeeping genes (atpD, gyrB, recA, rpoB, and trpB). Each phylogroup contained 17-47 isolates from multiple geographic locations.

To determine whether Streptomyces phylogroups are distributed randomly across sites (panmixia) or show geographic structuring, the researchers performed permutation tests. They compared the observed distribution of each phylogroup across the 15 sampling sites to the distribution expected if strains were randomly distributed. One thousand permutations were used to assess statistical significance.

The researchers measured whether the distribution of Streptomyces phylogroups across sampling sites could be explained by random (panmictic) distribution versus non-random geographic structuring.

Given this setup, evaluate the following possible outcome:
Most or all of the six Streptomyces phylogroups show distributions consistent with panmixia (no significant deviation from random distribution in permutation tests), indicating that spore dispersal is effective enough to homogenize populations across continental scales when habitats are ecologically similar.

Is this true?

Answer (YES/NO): NO